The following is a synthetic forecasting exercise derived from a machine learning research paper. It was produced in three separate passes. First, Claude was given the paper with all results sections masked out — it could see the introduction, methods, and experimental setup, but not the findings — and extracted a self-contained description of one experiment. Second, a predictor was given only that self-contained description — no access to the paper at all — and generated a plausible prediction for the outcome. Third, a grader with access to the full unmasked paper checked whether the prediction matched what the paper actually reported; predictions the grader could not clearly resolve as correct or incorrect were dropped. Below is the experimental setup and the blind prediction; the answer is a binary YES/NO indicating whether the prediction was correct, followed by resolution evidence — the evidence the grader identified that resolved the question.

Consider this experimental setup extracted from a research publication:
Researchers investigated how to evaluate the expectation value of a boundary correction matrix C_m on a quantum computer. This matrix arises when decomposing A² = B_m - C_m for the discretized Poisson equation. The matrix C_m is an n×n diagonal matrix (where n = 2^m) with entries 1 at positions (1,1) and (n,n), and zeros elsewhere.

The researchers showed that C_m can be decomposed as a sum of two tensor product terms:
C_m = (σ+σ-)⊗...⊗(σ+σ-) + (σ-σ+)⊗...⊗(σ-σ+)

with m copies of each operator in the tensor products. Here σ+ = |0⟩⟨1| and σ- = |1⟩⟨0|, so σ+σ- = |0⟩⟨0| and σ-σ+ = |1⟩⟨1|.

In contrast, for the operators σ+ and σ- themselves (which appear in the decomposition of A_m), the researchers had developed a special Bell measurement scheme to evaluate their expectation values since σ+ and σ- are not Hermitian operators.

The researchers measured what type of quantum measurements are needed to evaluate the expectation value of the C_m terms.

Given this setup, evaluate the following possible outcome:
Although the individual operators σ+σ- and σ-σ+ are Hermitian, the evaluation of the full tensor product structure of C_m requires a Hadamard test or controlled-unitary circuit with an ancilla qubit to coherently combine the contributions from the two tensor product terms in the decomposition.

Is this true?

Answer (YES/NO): NO